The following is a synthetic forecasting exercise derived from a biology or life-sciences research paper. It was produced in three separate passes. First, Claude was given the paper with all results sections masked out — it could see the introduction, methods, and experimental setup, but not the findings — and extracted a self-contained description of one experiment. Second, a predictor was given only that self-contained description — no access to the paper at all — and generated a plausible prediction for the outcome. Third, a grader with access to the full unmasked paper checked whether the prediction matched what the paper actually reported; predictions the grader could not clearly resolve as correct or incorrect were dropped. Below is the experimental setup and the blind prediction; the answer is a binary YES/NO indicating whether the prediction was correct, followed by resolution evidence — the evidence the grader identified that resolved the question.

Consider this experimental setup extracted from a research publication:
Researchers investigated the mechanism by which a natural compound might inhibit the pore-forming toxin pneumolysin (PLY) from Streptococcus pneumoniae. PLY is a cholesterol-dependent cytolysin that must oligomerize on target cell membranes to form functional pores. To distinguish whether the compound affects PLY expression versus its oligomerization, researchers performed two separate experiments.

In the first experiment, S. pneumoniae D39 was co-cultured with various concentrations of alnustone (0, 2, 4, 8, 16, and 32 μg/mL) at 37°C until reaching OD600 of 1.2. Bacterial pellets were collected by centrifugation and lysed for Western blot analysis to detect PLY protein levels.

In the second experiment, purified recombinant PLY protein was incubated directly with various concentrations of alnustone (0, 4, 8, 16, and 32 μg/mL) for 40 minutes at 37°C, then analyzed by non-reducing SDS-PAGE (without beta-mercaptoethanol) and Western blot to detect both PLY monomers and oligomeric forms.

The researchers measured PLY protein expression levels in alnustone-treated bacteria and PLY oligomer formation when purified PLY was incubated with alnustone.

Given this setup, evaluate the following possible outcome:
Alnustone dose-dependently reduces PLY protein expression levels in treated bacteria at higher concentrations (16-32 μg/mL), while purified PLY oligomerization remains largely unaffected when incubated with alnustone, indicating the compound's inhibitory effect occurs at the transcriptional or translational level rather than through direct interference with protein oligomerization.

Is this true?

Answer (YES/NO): NO